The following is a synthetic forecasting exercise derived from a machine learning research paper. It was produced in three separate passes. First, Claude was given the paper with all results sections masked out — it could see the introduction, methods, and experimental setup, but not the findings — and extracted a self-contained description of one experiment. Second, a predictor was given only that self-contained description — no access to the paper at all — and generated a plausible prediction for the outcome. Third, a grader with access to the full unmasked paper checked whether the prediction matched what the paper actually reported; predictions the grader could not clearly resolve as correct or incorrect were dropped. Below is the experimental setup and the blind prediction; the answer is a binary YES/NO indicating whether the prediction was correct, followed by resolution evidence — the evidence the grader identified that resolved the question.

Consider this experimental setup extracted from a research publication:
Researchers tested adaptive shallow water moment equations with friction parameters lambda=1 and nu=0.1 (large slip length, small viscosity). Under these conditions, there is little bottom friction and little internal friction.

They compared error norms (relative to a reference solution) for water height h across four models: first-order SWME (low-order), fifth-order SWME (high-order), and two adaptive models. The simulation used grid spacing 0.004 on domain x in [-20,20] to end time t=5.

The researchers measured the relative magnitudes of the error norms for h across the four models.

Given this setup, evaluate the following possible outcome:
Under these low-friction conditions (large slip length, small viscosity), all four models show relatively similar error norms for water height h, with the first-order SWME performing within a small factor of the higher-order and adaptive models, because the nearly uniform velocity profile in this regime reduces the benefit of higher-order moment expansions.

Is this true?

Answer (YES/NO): YES